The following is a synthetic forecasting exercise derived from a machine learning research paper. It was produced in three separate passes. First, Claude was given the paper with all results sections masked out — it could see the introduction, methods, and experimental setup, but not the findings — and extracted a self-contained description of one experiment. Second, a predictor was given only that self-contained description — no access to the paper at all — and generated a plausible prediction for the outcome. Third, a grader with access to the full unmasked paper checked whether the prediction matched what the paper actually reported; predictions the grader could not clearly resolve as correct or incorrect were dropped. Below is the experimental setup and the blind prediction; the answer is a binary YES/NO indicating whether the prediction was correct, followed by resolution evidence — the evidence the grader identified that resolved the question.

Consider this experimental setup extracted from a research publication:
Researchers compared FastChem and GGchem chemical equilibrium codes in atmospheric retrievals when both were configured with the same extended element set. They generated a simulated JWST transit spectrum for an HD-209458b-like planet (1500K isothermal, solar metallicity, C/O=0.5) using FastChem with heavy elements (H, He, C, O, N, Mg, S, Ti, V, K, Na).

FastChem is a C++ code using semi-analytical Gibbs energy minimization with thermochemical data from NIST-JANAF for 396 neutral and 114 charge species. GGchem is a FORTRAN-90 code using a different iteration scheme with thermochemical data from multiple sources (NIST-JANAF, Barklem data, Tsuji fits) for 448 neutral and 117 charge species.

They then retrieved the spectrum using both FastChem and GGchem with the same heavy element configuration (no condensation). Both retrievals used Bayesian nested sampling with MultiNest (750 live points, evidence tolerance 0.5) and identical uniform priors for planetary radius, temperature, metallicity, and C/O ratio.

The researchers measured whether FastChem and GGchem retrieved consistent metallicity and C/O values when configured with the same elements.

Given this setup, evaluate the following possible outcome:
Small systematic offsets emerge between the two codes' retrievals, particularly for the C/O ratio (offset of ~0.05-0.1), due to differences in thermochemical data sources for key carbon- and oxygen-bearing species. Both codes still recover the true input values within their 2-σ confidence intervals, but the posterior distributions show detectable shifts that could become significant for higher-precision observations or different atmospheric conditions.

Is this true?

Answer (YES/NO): NO